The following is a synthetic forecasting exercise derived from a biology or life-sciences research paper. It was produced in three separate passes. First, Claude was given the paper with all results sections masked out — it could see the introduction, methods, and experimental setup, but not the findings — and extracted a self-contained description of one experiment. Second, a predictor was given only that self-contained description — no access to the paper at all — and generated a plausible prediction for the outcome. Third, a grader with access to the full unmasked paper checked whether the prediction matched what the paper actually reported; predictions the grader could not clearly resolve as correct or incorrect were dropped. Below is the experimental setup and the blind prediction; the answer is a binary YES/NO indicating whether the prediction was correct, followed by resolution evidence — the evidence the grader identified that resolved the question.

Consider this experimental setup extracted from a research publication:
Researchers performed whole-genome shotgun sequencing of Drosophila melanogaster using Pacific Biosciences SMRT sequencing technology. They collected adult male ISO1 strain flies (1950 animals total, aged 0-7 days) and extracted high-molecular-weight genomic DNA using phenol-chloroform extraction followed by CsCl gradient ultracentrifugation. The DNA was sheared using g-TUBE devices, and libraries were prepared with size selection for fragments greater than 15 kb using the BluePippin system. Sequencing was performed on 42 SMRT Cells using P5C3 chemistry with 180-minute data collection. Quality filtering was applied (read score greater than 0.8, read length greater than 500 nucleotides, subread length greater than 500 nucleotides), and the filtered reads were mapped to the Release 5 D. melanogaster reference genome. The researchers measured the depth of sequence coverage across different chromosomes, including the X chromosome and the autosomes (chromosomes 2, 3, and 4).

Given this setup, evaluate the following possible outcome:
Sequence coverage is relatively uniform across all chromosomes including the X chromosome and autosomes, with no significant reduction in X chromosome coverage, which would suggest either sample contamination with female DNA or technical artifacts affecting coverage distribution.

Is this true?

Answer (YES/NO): NO